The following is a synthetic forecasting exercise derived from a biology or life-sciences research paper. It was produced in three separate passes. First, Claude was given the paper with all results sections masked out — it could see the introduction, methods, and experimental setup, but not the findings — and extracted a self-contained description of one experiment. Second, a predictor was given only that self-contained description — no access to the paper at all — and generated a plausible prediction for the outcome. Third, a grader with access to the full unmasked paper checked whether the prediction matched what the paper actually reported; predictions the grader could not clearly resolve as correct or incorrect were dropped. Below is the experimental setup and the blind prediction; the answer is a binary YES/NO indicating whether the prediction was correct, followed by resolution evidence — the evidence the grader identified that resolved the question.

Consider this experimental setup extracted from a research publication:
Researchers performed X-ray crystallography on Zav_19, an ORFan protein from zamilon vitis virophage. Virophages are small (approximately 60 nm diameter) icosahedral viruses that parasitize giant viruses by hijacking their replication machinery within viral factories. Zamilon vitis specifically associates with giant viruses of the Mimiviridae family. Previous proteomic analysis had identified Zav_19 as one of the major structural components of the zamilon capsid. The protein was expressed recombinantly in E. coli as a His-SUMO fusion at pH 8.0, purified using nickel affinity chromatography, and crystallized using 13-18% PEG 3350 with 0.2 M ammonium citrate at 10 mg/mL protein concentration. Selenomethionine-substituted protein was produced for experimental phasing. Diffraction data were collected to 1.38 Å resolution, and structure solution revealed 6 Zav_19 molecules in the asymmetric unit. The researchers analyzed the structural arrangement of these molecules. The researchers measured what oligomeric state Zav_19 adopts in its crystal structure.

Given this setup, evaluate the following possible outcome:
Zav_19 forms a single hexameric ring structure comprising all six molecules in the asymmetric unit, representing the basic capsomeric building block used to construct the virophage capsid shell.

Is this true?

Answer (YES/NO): NO